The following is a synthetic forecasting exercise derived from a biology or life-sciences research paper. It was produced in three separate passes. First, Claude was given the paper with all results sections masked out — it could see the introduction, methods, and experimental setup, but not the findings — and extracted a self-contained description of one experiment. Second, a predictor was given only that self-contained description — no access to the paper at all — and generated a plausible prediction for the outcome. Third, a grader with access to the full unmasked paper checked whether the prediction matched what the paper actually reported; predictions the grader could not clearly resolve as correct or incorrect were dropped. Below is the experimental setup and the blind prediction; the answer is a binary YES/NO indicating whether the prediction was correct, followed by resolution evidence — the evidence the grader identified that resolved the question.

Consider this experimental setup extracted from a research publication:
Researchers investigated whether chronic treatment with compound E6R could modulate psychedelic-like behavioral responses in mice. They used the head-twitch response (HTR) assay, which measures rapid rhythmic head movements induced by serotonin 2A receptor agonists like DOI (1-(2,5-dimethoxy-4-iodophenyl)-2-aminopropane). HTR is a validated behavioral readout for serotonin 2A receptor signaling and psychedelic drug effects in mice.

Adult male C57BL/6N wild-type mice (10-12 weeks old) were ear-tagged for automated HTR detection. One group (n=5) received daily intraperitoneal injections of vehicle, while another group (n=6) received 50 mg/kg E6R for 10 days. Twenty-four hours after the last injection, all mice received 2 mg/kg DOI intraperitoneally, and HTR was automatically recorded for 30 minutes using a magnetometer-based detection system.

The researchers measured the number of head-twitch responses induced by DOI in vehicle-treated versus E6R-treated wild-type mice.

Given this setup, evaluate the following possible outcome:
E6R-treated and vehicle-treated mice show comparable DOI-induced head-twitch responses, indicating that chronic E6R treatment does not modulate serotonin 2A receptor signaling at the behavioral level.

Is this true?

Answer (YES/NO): NO